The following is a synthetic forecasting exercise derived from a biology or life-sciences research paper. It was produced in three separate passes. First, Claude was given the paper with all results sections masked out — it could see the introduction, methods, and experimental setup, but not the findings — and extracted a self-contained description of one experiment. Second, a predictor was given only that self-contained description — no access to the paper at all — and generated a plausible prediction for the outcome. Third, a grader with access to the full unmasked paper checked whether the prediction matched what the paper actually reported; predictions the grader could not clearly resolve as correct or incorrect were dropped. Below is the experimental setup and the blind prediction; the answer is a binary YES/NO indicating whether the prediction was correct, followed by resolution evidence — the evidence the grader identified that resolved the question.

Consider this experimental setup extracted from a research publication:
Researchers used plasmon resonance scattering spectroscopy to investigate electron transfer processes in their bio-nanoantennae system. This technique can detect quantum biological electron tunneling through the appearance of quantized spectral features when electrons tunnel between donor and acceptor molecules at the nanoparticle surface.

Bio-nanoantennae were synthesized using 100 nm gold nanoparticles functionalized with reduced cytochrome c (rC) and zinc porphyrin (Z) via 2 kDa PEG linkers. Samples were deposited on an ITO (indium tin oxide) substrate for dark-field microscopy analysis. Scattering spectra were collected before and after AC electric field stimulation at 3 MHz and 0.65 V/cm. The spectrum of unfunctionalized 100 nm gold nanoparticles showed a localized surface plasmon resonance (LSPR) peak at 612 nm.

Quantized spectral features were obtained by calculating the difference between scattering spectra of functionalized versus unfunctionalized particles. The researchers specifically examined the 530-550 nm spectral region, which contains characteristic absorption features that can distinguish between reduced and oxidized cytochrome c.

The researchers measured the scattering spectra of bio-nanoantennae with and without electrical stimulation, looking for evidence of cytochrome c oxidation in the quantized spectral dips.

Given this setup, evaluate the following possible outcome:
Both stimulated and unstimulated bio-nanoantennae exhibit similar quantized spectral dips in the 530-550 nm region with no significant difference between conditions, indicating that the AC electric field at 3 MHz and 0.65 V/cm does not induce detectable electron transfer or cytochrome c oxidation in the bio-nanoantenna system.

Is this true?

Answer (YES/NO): NO